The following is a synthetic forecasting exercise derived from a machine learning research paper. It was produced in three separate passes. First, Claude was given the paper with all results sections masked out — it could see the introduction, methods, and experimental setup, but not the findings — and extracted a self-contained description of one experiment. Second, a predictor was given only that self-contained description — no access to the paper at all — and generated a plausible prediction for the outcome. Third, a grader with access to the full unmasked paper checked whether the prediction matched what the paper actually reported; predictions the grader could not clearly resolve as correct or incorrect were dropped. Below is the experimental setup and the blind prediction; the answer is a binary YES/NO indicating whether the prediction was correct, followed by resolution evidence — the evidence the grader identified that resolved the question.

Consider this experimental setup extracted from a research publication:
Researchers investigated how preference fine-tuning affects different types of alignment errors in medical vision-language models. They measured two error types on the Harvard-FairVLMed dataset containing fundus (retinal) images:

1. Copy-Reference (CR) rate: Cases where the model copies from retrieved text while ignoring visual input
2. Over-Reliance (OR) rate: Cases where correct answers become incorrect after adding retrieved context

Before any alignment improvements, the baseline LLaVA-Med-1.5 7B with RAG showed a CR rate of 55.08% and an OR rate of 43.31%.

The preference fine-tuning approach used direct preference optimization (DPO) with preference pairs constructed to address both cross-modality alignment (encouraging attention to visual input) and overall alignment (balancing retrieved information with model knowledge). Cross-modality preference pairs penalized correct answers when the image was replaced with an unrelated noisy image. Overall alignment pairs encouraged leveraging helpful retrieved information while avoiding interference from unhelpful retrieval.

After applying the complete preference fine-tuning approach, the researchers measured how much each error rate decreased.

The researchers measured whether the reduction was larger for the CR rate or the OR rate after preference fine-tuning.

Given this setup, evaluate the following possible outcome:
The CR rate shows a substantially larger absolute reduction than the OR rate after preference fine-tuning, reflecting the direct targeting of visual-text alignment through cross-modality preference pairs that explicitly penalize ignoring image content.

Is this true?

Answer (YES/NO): NO